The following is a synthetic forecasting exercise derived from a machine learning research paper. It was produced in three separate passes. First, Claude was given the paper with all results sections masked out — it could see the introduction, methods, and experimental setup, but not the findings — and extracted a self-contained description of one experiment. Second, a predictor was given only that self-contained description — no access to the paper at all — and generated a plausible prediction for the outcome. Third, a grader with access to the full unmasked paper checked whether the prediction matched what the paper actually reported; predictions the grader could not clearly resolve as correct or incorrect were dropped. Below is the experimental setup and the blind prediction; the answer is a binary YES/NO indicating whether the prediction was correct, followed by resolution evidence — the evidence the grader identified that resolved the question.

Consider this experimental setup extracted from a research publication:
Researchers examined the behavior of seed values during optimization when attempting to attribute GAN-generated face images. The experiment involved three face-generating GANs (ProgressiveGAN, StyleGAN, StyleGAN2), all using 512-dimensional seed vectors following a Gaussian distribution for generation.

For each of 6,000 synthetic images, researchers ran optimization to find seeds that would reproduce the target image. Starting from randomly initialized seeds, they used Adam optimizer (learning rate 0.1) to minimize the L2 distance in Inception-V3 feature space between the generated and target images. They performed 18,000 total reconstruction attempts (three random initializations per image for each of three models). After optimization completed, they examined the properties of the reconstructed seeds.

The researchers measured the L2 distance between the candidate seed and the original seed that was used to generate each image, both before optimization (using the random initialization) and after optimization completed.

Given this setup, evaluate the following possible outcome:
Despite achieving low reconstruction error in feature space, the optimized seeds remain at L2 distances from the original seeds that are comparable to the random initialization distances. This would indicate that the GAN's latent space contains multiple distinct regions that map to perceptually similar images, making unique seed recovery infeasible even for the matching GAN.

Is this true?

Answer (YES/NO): NO